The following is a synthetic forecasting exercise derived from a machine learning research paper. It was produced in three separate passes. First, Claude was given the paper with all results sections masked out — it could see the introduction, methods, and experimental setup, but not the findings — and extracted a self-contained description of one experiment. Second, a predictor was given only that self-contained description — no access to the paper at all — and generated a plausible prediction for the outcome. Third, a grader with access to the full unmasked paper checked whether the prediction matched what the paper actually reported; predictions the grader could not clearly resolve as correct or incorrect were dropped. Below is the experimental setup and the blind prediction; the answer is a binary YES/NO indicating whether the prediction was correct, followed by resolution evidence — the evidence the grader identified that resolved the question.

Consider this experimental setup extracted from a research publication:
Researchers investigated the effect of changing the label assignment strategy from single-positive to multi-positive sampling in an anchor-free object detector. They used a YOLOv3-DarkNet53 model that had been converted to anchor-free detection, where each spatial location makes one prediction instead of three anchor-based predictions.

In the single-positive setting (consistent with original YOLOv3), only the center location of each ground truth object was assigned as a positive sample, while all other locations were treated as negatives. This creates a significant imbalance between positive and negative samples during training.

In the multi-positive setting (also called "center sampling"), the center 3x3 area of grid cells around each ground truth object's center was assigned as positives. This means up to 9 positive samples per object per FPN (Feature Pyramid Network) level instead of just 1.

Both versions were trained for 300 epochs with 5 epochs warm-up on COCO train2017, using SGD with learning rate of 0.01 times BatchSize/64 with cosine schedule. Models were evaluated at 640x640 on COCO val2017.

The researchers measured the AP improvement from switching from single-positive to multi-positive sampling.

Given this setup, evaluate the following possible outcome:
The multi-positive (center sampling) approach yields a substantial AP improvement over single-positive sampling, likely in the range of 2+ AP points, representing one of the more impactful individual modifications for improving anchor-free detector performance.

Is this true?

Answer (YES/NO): YES